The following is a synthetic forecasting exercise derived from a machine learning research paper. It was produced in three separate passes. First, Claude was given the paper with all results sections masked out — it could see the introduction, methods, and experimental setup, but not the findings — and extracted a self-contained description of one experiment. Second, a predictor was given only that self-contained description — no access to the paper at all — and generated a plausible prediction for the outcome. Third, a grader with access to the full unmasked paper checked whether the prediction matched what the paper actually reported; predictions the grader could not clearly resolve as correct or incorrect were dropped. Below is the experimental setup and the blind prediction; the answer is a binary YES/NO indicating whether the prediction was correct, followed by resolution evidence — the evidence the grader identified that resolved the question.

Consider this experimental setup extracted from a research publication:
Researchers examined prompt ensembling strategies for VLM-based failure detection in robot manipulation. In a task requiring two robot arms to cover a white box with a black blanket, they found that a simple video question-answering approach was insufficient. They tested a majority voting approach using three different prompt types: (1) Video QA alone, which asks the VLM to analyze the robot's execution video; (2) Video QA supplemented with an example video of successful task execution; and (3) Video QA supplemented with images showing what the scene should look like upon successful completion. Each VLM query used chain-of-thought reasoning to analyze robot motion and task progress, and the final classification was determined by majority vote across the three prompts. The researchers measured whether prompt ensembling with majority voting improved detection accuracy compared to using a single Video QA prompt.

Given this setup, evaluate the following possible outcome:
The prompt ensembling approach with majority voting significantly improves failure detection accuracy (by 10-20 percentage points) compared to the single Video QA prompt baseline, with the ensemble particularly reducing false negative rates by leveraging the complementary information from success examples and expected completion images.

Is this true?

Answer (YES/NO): NO